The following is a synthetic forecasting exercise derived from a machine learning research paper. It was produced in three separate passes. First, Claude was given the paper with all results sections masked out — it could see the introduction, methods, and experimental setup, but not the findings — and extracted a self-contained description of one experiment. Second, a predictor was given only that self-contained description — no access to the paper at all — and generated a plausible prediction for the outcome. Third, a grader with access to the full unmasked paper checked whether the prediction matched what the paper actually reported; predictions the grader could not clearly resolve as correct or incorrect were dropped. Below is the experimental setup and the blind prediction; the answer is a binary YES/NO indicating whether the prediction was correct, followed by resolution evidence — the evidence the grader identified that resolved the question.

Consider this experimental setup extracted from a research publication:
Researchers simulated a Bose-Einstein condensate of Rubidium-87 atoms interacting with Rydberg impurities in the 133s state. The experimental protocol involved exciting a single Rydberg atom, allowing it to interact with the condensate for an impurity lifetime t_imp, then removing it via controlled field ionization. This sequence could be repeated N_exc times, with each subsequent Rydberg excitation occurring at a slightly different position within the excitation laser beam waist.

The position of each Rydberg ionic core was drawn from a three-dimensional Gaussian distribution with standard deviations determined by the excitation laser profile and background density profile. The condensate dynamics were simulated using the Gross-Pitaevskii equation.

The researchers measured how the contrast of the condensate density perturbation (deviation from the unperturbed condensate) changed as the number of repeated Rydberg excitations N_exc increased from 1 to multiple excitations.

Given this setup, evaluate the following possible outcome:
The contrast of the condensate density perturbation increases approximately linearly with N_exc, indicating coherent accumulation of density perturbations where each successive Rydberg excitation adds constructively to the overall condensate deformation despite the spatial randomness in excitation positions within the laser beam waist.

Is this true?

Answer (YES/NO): YES